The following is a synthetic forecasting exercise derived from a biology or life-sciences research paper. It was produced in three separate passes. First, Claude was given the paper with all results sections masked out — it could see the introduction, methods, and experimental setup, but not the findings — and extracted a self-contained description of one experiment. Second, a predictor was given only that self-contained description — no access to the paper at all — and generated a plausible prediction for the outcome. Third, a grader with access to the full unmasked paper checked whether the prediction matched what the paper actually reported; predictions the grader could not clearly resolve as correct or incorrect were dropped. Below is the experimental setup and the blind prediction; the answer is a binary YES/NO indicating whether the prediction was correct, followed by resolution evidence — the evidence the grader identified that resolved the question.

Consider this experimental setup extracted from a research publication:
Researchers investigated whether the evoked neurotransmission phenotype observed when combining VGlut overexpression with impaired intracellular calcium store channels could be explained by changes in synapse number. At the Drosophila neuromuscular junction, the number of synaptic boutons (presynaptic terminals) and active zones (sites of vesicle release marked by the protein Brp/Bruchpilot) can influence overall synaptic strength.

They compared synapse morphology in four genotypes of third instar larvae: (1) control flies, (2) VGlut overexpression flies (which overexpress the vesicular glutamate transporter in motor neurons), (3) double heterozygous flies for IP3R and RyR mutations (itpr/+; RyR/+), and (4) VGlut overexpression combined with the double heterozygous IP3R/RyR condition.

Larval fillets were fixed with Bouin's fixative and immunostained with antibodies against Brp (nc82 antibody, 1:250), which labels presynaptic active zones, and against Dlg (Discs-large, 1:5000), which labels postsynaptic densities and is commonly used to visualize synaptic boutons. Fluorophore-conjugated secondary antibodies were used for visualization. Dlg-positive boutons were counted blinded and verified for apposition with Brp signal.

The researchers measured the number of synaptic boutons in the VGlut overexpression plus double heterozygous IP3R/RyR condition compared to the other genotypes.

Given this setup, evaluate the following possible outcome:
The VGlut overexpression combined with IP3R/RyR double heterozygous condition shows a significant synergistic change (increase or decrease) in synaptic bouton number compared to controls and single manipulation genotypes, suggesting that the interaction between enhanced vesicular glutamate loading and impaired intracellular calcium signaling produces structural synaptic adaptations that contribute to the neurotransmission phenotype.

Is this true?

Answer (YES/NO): NO